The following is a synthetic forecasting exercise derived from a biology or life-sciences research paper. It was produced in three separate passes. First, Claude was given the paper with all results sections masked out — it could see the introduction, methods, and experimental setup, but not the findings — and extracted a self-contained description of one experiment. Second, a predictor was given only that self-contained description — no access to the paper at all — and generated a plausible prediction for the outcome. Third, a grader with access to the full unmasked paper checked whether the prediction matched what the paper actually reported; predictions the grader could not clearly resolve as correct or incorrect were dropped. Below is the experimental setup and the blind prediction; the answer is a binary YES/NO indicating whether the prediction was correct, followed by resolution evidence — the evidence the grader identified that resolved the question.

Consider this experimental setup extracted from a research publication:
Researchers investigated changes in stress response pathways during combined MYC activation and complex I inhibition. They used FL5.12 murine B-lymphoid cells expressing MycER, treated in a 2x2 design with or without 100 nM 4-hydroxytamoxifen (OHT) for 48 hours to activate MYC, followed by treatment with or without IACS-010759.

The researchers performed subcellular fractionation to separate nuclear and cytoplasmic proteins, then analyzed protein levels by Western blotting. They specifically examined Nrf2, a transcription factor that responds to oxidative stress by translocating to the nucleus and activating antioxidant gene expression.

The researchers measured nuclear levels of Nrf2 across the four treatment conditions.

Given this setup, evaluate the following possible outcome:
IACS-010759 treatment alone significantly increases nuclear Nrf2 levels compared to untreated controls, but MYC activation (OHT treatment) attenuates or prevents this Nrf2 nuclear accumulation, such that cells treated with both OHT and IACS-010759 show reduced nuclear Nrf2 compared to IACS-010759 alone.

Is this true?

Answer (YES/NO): NO